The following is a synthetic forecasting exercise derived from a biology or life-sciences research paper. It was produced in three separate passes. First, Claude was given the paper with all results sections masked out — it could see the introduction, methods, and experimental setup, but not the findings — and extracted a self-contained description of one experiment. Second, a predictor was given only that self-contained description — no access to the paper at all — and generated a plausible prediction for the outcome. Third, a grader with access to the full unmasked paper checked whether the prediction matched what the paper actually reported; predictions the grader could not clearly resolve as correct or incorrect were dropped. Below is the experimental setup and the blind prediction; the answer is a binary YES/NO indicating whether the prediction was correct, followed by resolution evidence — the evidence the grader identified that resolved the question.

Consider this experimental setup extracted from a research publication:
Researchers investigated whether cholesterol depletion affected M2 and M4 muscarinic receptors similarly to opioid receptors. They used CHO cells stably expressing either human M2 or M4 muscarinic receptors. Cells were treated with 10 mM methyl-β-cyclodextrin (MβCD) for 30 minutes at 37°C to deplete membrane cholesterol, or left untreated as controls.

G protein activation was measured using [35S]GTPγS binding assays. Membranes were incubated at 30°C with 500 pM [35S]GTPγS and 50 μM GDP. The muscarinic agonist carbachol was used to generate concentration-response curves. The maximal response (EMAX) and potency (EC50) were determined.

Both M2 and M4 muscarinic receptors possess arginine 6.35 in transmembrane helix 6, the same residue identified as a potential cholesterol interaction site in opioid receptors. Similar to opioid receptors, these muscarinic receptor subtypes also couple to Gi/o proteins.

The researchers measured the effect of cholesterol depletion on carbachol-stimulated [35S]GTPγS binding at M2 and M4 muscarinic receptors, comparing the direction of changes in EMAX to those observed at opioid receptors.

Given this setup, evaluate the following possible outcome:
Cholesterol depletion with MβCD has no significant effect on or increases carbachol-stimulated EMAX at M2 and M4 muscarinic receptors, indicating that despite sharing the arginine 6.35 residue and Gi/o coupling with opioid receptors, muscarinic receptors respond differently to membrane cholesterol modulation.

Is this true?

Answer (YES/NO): YES